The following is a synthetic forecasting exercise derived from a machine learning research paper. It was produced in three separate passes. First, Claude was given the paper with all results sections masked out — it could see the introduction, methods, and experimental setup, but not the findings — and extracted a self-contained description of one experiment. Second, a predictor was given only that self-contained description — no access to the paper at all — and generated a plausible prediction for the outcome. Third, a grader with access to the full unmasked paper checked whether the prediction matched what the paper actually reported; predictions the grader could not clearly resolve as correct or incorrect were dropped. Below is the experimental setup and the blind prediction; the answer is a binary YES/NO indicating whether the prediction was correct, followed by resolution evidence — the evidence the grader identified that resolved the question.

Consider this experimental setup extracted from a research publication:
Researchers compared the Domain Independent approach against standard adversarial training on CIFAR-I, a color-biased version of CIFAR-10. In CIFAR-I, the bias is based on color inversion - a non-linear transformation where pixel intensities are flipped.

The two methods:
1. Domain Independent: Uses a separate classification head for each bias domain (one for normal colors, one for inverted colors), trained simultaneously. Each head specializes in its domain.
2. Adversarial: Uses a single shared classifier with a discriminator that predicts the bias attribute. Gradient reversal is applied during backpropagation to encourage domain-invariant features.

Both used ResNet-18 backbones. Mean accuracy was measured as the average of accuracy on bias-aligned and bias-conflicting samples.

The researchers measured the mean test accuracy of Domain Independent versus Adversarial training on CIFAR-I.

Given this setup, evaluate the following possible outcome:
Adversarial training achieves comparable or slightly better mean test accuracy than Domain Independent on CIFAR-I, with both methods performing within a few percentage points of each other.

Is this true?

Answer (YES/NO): NO